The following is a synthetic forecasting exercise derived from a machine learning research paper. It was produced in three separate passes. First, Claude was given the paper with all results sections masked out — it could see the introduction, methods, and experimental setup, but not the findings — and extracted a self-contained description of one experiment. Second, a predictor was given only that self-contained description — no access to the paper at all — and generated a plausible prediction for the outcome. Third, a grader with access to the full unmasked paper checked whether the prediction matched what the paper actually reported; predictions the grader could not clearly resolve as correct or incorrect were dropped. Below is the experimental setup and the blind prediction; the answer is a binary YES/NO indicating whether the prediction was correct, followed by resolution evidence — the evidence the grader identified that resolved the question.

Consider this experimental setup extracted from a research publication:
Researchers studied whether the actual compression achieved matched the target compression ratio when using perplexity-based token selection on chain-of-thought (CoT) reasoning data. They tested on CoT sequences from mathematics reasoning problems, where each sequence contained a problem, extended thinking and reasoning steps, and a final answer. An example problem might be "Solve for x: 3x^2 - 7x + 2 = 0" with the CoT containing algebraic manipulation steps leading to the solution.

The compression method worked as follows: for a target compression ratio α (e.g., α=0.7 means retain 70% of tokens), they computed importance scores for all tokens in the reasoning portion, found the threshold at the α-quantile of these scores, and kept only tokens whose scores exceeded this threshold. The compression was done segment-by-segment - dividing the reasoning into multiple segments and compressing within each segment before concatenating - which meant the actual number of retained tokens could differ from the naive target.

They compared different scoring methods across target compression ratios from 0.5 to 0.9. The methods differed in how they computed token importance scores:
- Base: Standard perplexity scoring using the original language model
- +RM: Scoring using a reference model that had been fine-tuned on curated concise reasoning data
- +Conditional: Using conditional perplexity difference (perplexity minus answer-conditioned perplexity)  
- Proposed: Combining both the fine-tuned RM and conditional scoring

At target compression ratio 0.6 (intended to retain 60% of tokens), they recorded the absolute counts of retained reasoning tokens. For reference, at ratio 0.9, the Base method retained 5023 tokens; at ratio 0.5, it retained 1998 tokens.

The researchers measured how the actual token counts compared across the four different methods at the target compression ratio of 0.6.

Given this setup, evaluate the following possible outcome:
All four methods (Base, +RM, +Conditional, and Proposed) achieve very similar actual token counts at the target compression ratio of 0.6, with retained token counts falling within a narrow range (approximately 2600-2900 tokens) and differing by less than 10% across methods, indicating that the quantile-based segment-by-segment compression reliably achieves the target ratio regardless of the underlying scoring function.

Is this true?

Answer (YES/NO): NO